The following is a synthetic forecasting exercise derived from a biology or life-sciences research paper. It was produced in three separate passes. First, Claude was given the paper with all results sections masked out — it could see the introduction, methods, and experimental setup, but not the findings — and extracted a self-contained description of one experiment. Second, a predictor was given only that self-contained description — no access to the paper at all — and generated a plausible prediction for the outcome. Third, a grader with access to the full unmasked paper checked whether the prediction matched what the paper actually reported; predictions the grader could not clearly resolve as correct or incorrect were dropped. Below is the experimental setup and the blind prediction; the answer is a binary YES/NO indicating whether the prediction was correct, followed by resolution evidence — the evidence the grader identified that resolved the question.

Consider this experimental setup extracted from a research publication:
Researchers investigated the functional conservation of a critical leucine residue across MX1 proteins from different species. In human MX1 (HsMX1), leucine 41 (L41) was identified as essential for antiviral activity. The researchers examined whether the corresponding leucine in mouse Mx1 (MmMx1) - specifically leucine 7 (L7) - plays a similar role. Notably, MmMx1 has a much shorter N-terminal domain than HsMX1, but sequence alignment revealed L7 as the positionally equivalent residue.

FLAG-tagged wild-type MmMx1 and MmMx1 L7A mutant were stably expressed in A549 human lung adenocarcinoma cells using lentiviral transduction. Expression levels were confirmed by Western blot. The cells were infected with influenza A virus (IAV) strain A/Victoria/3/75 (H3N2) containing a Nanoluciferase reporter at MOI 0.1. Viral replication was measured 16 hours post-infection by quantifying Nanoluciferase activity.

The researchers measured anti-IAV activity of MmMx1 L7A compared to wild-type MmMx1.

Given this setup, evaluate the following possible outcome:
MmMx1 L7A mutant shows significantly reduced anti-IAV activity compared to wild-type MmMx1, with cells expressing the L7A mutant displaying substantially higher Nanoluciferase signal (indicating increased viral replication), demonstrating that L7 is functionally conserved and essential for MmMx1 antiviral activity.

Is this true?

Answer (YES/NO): YES